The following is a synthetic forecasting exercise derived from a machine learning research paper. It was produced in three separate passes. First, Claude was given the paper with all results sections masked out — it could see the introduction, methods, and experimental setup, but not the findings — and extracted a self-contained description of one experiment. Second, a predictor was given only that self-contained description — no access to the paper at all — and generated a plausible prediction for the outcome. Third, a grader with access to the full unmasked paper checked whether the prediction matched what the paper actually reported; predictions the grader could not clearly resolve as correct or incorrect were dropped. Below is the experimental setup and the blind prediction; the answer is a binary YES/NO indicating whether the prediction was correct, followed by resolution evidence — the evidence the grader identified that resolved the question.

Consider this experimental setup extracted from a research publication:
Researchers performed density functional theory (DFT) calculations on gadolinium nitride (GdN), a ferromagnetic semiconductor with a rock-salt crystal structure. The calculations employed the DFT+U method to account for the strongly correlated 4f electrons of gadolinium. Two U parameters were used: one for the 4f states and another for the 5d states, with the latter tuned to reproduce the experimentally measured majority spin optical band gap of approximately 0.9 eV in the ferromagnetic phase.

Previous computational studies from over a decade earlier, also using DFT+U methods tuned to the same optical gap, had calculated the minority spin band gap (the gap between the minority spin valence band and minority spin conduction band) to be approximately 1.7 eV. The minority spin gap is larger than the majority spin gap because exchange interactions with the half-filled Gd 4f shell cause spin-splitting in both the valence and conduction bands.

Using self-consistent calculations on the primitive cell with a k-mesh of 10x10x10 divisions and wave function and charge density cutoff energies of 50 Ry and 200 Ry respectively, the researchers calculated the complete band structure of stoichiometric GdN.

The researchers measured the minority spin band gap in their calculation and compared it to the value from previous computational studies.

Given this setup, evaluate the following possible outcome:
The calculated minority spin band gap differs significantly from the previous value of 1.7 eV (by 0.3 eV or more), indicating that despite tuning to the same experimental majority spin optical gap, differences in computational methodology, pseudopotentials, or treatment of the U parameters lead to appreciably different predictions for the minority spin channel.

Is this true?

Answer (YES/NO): YES